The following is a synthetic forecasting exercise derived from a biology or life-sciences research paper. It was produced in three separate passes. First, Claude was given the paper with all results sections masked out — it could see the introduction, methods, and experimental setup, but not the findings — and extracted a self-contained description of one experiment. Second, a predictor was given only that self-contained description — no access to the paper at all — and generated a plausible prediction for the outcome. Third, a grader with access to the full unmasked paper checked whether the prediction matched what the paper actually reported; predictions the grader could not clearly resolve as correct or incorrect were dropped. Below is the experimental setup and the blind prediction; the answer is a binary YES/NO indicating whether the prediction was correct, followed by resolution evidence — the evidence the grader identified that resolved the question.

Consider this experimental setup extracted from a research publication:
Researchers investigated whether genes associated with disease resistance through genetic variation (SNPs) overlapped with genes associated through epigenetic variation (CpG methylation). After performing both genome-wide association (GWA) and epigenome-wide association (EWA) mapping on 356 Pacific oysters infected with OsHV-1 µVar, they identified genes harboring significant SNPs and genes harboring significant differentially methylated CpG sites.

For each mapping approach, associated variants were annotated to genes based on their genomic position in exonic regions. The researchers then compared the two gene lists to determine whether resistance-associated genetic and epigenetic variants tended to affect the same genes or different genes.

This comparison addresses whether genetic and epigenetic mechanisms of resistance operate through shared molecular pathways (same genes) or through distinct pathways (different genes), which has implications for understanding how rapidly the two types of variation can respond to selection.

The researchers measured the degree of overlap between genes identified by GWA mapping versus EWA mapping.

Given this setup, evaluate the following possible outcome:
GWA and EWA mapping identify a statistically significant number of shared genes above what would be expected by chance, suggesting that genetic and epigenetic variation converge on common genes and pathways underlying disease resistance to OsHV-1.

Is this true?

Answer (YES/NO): NO